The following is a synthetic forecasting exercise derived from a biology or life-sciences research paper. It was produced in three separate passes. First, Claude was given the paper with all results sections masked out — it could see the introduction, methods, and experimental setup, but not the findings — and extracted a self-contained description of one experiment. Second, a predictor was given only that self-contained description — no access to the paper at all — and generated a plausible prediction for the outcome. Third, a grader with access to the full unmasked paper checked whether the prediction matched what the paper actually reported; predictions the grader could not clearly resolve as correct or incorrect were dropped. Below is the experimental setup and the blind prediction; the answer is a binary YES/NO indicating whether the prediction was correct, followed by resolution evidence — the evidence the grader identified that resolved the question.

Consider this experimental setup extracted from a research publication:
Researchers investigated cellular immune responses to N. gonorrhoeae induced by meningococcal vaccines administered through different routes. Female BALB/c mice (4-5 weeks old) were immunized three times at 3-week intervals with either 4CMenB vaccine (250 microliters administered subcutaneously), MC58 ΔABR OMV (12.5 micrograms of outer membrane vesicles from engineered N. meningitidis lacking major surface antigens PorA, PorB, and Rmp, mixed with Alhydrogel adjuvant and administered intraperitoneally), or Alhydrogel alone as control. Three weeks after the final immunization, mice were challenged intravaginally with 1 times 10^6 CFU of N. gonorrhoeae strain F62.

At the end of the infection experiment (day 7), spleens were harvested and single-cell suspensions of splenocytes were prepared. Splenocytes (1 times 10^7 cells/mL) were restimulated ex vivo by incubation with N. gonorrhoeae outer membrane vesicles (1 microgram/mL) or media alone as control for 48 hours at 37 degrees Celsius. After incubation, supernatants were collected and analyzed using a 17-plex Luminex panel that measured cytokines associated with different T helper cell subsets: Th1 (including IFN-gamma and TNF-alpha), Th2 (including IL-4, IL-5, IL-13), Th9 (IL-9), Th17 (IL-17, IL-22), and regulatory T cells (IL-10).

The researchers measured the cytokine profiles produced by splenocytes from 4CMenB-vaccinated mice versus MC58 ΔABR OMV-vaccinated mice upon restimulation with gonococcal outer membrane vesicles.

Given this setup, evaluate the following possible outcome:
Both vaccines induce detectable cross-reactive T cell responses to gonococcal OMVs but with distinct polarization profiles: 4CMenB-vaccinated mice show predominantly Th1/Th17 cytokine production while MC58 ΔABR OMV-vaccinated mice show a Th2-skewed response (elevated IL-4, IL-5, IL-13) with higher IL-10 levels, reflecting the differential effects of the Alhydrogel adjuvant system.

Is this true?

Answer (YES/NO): NO